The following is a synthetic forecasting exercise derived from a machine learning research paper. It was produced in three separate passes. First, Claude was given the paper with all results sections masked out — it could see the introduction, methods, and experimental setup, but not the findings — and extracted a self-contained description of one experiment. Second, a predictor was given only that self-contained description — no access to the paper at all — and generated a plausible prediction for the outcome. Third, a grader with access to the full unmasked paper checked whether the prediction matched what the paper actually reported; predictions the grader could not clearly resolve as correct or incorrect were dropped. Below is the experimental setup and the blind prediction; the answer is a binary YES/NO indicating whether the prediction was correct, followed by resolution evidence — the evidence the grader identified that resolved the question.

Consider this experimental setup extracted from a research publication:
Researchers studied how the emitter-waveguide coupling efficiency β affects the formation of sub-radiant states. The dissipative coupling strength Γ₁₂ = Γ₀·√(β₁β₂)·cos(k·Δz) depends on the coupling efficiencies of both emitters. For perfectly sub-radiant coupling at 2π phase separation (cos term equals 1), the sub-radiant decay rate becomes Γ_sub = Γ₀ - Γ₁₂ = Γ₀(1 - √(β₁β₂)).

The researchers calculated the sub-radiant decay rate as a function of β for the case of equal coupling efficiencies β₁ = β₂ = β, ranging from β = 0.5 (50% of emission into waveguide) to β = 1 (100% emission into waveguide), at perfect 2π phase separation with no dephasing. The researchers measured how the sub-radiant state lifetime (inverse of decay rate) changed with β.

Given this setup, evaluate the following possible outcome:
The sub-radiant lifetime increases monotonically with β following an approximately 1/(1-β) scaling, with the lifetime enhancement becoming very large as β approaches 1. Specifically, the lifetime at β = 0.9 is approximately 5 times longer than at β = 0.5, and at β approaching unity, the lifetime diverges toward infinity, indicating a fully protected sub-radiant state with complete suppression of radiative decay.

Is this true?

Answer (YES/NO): YES